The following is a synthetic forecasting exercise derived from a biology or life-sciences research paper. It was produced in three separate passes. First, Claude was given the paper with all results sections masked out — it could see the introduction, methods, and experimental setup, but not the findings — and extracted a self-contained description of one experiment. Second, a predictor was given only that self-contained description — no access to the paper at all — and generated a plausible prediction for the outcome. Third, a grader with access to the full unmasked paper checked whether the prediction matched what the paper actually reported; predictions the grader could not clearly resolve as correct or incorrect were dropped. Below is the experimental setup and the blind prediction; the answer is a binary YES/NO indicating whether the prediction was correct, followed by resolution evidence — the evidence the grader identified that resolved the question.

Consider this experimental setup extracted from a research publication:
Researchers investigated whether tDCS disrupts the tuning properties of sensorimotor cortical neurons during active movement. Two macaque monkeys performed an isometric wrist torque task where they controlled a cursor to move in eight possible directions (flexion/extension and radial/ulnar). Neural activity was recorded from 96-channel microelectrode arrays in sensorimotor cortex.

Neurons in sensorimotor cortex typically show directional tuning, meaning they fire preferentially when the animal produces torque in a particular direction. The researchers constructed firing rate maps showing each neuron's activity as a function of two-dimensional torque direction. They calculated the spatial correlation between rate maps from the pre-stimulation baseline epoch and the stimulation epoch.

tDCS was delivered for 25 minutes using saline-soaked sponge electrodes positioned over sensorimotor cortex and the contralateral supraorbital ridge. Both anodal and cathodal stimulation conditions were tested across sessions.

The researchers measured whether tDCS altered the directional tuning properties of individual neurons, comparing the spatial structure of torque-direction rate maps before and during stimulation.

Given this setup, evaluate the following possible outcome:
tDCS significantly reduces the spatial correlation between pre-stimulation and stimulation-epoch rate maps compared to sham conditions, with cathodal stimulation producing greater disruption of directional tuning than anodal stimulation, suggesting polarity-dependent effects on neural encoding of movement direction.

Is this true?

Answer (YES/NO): NO